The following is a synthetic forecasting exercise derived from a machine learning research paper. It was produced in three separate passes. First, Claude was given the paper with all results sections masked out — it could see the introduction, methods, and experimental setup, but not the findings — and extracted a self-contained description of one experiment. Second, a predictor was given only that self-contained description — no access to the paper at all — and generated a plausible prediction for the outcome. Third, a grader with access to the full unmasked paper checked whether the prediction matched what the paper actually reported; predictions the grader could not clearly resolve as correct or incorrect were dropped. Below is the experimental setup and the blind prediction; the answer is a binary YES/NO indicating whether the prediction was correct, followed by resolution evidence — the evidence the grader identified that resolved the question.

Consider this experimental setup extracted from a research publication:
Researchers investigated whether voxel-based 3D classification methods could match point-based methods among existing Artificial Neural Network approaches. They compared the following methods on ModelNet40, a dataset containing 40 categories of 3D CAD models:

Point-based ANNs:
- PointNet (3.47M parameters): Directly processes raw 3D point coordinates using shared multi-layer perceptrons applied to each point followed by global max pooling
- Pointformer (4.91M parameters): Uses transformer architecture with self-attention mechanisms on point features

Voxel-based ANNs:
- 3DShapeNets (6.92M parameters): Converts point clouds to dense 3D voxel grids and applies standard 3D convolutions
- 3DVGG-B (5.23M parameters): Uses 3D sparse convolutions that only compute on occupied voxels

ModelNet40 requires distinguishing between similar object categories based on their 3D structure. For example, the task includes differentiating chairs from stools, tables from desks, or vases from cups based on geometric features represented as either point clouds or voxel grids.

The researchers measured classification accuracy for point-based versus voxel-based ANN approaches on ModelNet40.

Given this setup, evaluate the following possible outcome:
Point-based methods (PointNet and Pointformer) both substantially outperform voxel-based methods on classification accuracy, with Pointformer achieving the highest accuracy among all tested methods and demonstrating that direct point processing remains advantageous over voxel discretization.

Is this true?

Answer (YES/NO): NO